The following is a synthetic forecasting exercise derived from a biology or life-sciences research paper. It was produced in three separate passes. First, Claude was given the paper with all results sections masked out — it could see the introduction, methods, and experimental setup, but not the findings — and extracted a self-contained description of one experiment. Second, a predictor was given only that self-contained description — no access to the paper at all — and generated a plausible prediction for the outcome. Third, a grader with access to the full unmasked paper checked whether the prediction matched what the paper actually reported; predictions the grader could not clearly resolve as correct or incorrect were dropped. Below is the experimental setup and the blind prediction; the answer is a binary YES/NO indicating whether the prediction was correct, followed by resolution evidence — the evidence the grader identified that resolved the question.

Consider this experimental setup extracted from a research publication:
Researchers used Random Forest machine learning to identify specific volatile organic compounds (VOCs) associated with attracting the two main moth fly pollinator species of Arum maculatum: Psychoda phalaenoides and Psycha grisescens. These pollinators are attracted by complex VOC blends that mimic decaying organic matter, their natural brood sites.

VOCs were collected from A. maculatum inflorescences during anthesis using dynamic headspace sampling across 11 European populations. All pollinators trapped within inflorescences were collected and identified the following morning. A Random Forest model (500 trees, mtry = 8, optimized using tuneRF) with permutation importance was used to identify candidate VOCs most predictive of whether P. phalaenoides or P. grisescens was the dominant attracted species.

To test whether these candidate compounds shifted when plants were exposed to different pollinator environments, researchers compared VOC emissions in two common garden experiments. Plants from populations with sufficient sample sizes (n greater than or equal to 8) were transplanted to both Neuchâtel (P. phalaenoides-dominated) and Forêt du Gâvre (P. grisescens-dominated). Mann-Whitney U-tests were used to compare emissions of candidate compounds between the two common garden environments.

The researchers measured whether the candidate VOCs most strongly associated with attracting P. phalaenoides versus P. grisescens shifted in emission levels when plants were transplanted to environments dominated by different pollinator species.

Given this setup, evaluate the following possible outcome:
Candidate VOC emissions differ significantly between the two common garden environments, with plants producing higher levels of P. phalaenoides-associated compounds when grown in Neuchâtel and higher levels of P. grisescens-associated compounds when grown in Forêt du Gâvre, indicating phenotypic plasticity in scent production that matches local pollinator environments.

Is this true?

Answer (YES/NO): NO